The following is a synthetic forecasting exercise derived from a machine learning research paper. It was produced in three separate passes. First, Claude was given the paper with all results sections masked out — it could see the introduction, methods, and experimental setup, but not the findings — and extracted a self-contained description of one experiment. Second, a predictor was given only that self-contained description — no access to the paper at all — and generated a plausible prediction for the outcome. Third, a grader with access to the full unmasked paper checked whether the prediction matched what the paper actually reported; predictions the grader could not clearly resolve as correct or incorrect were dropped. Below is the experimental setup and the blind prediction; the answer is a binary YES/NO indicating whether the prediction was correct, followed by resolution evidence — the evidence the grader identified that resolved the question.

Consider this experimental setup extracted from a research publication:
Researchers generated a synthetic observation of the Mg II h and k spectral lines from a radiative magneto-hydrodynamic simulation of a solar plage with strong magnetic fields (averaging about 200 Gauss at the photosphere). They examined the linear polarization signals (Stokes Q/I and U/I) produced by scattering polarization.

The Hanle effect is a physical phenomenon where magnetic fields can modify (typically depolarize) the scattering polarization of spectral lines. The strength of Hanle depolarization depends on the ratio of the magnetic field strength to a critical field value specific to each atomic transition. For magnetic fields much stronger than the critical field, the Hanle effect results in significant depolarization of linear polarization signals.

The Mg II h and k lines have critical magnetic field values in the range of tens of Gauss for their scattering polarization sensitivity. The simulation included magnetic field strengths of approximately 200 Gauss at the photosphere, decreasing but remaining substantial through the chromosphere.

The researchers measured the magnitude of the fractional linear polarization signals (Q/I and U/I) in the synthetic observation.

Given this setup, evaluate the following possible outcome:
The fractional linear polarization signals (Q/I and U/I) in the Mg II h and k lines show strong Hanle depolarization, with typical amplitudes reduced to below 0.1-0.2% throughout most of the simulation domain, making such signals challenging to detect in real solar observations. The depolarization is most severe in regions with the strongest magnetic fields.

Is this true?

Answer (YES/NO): NO